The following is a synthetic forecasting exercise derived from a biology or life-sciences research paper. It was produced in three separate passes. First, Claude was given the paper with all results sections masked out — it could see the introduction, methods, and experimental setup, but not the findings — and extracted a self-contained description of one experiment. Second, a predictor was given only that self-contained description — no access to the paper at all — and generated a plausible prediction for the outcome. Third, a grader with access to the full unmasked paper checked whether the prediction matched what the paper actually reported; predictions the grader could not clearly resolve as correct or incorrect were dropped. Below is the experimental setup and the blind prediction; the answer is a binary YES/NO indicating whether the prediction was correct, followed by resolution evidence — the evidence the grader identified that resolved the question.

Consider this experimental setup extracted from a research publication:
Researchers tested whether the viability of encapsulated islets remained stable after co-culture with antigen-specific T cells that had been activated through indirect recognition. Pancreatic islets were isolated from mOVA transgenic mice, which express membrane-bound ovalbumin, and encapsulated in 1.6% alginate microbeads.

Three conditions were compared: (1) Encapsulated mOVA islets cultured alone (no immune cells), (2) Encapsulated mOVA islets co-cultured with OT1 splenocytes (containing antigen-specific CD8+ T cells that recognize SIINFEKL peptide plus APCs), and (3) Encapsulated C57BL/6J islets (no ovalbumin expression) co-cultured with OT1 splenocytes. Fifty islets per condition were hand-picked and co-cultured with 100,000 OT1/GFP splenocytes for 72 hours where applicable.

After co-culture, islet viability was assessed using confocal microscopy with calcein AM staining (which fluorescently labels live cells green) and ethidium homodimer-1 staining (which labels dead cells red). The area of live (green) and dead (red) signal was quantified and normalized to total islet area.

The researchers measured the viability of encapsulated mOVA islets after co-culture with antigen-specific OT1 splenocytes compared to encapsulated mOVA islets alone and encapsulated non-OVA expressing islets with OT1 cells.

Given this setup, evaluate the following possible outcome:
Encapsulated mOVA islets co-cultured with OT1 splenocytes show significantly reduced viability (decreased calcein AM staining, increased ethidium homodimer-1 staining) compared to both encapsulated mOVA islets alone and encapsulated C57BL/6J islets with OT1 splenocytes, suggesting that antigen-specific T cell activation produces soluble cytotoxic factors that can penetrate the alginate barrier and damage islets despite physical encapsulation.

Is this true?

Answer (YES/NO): YES